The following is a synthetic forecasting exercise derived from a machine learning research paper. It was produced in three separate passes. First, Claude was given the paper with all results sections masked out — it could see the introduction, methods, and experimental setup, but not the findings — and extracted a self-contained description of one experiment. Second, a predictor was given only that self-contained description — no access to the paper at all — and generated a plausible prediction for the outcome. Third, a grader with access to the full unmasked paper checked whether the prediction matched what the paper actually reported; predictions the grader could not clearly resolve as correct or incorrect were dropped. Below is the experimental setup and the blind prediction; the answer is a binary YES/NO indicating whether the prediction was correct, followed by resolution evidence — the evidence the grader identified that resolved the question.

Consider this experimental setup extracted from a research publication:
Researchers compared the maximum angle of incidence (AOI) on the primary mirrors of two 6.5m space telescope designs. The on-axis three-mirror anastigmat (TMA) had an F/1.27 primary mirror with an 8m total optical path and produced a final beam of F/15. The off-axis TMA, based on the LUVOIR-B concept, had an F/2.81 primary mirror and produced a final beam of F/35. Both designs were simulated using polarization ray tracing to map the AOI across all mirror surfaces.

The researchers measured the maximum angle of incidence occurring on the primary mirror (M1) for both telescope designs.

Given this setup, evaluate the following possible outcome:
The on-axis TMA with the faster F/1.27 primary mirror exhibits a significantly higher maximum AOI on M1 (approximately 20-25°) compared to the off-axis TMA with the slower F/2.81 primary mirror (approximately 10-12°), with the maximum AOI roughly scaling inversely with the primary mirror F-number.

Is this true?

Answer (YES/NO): NO